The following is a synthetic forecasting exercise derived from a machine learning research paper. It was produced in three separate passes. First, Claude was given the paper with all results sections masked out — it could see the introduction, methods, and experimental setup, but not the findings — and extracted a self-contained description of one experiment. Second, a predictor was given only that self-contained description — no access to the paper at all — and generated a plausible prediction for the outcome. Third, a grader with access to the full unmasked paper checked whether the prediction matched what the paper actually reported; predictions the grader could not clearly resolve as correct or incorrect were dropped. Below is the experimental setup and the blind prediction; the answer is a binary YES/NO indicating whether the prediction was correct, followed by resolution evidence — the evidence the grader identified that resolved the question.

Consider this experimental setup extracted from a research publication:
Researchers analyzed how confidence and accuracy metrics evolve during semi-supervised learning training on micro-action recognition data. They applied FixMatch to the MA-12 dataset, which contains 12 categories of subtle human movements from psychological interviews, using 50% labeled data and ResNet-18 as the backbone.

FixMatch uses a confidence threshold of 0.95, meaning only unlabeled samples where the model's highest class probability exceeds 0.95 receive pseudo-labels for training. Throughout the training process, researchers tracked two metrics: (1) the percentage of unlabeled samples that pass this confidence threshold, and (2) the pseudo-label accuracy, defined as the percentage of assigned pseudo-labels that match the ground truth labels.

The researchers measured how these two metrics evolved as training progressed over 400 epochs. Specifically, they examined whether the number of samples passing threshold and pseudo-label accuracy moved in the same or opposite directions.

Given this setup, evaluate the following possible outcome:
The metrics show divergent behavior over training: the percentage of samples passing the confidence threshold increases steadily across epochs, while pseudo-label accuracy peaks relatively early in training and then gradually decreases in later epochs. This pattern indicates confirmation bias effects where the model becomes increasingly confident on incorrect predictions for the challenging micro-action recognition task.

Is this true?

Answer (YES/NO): YES